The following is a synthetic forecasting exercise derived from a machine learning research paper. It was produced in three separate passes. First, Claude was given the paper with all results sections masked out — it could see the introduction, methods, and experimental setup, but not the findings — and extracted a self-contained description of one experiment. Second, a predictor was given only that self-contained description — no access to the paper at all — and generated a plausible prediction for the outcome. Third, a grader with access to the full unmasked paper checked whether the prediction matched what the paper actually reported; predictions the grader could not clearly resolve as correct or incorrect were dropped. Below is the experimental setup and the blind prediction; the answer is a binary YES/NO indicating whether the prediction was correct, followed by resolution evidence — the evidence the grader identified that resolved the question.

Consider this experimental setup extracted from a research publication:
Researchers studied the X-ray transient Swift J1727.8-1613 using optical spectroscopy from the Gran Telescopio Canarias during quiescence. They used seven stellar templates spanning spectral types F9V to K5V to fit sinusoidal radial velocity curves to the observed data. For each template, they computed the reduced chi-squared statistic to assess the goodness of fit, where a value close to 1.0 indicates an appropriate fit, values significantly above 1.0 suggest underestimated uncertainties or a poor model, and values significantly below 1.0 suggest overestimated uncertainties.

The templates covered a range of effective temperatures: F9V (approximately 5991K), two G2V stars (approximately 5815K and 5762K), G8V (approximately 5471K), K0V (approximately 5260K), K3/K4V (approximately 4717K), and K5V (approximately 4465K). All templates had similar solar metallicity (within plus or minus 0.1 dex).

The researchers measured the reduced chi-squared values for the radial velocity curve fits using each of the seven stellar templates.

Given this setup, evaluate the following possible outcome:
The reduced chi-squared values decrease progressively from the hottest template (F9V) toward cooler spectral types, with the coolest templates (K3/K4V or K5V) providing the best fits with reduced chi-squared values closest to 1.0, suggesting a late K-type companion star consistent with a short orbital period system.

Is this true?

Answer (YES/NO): NO